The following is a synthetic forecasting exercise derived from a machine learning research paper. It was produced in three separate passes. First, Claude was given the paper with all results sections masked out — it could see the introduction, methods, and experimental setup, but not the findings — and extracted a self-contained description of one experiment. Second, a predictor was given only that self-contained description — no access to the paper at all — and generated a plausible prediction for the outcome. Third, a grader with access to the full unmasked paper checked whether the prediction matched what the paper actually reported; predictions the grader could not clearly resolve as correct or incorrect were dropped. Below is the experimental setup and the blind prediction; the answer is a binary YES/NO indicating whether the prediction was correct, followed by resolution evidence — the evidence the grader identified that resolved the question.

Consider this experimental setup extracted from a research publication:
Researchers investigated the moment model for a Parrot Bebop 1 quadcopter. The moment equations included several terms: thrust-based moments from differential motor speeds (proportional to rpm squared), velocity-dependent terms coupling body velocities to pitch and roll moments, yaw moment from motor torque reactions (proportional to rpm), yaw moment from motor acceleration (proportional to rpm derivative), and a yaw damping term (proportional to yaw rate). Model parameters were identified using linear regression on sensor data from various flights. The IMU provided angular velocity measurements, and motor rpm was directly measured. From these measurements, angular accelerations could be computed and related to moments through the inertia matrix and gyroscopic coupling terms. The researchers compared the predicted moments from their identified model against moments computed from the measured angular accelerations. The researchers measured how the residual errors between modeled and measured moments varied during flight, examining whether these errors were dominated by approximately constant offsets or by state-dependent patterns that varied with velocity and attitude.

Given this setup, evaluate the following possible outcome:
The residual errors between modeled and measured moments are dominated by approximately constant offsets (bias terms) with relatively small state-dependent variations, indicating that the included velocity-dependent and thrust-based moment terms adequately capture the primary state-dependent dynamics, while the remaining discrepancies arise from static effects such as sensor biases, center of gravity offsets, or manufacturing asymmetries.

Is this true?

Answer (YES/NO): YES